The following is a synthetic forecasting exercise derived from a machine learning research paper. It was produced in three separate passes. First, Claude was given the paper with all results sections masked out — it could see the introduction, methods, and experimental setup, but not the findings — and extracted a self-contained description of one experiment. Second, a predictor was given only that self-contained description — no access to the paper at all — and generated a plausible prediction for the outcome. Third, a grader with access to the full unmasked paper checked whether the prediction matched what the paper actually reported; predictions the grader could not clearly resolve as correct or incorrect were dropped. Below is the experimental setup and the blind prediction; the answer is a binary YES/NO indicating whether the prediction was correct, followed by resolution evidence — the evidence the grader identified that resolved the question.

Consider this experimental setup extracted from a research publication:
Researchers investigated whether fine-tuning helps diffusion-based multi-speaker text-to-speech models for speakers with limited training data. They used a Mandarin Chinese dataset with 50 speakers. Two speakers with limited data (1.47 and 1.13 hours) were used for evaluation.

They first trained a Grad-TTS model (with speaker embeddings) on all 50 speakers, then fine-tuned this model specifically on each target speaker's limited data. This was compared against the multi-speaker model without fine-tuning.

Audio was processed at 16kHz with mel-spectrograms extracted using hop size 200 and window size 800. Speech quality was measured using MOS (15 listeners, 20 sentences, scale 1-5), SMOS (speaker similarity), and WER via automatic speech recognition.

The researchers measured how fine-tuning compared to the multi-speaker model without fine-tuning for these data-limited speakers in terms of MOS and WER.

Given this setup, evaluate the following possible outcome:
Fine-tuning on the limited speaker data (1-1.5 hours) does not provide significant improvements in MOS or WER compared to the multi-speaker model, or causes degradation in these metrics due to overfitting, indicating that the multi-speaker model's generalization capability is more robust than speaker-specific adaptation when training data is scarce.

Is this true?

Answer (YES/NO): YES